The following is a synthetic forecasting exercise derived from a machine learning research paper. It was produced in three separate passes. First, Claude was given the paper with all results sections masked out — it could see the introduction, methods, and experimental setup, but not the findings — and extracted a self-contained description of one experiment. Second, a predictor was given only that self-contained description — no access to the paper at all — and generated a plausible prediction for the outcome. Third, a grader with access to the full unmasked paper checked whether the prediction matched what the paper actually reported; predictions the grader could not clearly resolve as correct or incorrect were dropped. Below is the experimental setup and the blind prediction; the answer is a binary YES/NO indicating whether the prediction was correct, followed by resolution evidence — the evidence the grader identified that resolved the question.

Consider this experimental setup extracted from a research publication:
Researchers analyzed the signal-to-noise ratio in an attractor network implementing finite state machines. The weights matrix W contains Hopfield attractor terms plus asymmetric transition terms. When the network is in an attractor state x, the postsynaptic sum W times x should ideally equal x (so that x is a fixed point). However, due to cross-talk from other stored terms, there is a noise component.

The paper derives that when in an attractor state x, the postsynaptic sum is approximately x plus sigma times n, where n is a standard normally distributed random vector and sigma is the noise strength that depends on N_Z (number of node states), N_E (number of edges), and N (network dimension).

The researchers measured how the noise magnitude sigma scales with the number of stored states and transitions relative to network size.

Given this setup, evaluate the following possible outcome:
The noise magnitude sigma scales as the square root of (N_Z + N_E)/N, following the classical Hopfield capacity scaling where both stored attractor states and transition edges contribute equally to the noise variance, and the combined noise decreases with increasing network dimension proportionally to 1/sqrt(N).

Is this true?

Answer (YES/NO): NO